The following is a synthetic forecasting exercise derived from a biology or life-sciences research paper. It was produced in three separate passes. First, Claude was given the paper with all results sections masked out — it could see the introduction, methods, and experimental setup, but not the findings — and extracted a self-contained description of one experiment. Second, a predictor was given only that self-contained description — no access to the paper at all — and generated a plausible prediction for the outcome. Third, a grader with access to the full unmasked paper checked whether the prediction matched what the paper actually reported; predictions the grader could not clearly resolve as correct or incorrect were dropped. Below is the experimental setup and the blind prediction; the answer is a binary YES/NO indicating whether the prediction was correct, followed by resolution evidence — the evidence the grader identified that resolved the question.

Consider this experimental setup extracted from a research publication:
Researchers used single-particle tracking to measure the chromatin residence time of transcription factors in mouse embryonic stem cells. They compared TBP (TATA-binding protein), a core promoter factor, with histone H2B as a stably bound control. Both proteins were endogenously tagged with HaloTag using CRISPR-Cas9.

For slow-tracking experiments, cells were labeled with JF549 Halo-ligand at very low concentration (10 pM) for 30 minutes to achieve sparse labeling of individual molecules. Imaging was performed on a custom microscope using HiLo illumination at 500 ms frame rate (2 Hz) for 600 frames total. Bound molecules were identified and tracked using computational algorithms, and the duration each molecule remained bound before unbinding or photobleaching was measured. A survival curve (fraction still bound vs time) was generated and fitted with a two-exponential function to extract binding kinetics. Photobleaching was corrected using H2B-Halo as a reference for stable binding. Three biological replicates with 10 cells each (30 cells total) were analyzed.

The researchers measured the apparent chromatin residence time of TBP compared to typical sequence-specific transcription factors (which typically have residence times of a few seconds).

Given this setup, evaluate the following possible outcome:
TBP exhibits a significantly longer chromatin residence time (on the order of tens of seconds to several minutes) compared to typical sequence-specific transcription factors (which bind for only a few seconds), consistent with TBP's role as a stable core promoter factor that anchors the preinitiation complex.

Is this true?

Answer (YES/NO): YES